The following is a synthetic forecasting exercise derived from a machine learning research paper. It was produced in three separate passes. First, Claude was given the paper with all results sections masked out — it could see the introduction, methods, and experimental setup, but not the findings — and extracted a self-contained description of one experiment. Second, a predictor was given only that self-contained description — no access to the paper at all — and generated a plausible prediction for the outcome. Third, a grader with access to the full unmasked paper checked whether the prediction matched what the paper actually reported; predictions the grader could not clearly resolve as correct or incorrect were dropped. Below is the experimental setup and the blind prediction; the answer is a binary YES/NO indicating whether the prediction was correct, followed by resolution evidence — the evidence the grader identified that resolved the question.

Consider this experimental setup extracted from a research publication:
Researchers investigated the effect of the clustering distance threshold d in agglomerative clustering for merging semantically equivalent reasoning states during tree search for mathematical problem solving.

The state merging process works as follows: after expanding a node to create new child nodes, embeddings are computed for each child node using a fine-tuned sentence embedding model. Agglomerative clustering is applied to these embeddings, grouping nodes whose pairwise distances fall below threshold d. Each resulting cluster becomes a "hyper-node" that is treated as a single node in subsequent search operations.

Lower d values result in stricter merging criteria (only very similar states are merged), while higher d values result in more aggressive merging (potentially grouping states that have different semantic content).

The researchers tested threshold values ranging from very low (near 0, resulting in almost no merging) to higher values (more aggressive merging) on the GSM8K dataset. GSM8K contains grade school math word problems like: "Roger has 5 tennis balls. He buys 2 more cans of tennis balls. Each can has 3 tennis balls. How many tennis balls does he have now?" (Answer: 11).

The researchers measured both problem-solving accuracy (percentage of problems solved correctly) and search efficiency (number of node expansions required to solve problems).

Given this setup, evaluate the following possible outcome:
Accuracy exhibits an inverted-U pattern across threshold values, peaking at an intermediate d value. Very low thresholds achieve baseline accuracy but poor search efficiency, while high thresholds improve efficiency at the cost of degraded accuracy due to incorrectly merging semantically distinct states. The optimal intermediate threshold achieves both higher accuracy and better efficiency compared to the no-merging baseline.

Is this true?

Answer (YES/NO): NO